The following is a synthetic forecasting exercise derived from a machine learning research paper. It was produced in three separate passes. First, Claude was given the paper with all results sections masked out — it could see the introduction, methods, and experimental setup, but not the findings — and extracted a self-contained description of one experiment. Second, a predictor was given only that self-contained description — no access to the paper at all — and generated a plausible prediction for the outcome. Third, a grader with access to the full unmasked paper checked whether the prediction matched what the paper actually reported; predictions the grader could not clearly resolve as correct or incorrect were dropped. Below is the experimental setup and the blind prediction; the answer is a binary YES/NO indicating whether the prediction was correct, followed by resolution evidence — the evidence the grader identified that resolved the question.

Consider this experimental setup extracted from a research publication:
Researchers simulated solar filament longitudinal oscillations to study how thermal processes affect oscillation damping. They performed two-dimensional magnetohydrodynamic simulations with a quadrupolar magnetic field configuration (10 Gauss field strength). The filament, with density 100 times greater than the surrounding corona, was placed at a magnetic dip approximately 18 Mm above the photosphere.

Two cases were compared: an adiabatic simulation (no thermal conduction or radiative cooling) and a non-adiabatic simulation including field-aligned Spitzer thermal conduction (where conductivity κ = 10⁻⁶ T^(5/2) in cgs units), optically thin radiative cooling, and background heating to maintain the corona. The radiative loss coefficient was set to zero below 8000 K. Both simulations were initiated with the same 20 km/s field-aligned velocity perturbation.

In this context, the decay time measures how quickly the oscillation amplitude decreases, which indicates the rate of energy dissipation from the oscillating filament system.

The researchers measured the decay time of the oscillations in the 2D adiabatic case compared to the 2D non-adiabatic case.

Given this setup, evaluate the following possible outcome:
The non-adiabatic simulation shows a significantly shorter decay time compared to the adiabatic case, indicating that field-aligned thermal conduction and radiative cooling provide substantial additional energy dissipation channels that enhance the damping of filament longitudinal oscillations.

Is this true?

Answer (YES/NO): YES